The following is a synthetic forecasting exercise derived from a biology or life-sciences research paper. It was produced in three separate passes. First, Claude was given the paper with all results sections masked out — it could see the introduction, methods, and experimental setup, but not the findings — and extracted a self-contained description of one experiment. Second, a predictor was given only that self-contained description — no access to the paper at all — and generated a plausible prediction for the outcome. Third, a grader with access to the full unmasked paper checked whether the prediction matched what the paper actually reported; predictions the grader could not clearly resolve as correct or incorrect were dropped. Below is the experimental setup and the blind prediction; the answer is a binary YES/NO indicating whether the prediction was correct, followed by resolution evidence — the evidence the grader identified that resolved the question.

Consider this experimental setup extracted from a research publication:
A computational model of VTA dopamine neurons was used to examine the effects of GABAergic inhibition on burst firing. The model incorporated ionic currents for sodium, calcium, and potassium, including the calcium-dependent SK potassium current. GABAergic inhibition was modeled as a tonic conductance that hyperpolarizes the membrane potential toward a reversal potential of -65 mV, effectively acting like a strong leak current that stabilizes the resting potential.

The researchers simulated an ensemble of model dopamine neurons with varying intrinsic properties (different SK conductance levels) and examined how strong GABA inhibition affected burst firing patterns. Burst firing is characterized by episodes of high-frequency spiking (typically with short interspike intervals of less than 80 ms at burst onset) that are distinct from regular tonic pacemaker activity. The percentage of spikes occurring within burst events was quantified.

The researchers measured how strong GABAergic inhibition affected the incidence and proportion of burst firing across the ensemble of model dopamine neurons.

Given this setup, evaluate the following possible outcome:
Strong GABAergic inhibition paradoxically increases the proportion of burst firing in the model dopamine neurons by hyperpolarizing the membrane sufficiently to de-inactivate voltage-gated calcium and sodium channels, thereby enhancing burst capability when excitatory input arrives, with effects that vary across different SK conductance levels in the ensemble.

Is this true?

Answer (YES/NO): NO